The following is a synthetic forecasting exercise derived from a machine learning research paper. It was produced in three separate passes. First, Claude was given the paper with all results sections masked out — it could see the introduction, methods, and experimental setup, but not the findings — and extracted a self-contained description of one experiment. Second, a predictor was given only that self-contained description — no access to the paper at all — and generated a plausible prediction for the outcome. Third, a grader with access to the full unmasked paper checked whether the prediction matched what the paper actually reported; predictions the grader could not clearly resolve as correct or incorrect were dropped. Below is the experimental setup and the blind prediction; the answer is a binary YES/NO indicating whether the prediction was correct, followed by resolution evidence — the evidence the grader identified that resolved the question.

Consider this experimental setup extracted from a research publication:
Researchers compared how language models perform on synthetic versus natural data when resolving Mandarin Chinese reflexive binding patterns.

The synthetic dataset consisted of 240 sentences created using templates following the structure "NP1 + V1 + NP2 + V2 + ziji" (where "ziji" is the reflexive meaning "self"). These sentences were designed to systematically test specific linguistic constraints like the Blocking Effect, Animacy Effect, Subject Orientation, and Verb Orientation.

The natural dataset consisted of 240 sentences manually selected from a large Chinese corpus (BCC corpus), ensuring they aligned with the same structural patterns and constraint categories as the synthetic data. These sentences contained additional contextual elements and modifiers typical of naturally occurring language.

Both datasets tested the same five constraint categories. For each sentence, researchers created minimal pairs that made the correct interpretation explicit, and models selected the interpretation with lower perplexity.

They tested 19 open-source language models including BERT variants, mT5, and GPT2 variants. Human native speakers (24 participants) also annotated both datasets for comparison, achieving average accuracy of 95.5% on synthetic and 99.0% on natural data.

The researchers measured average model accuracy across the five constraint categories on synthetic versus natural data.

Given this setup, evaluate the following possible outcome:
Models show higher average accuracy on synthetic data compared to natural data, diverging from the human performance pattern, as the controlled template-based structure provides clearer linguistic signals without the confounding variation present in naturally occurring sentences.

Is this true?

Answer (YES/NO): NO